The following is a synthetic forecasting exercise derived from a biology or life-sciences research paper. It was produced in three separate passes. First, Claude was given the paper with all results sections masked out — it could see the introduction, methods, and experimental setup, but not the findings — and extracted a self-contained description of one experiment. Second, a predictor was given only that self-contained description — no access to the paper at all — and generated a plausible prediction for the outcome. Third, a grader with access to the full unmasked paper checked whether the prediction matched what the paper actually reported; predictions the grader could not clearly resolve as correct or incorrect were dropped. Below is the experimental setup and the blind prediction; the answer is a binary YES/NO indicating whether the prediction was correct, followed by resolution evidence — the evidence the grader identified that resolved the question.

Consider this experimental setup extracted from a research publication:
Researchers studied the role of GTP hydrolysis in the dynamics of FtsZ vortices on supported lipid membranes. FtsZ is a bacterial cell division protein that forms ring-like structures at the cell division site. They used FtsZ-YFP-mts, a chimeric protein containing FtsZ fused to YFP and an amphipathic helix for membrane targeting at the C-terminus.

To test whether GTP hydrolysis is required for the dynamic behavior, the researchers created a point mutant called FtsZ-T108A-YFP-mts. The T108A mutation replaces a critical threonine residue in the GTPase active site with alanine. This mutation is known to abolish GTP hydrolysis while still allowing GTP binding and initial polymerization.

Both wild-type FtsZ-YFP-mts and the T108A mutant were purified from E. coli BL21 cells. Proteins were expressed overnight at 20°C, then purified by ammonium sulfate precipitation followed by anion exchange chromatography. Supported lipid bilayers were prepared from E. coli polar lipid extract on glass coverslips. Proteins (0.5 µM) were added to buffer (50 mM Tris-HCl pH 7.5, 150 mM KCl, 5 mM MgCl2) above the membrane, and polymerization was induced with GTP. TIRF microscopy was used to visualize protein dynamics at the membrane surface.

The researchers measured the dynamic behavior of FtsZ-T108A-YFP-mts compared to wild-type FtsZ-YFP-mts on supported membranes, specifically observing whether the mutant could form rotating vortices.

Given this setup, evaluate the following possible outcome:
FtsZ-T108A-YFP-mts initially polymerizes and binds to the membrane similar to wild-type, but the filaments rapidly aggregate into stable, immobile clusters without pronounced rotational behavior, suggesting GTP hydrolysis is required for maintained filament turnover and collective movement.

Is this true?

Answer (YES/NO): NO